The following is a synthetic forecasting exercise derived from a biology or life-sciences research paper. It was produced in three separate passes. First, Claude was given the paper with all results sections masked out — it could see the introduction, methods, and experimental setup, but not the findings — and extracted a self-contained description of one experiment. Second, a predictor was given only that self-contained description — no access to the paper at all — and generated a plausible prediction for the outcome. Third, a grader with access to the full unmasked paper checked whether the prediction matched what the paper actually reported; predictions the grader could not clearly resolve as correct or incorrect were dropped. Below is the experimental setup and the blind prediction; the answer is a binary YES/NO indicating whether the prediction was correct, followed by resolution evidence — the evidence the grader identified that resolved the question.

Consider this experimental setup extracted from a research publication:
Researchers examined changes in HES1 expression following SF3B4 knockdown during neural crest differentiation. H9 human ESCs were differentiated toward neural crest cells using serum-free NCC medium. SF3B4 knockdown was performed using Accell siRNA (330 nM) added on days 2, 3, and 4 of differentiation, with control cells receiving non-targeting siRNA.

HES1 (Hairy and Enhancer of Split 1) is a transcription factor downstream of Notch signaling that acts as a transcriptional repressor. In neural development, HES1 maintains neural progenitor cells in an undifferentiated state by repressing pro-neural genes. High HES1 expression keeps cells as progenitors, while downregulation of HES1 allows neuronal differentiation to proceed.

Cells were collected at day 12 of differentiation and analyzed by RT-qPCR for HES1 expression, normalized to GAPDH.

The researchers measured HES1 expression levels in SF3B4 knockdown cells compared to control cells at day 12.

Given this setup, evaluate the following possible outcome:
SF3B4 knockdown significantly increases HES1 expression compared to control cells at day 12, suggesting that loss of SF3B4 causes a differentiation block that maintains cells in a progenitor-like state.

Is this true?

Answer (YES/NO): YES